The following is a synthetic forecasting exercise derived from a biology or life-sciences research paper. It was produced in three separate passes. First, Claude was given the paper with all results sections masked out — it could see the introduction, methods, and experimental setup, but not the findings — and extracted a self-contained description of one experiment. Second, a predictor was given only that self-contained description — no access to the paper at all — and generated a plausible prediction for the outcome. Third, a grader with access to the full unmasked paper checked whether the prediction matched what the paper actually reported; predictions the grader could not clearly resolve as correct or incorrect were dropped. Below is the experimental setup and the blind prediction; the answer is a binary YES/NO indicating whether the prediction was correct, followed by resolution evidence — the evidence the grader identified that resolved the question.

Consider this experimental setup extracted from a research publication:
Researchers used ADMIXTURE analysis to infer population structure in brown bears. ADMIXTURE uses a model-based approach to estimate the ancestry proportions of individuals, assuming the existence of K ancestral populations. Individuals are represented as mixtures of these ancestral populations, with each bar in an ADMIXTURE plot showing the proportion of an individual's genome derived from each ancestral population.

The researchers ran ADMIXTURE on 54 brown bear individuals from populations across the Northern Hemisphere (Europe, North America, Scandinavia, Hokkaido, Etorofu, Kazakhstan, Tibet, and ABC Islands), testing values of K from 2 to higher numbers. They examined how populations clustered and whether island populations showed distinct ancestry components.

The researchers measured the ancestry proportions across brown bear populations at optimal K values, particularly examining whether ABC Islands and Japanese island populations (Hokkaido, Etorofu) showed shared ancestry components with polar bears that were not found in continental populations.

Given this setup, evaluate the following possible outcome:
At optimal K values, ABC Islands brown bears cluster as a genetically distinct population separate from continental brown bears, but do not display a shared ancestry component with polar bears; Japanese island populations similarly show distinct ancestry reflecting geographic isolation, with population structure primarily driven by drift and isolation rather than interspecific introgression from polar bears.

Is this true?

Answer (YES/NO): NO